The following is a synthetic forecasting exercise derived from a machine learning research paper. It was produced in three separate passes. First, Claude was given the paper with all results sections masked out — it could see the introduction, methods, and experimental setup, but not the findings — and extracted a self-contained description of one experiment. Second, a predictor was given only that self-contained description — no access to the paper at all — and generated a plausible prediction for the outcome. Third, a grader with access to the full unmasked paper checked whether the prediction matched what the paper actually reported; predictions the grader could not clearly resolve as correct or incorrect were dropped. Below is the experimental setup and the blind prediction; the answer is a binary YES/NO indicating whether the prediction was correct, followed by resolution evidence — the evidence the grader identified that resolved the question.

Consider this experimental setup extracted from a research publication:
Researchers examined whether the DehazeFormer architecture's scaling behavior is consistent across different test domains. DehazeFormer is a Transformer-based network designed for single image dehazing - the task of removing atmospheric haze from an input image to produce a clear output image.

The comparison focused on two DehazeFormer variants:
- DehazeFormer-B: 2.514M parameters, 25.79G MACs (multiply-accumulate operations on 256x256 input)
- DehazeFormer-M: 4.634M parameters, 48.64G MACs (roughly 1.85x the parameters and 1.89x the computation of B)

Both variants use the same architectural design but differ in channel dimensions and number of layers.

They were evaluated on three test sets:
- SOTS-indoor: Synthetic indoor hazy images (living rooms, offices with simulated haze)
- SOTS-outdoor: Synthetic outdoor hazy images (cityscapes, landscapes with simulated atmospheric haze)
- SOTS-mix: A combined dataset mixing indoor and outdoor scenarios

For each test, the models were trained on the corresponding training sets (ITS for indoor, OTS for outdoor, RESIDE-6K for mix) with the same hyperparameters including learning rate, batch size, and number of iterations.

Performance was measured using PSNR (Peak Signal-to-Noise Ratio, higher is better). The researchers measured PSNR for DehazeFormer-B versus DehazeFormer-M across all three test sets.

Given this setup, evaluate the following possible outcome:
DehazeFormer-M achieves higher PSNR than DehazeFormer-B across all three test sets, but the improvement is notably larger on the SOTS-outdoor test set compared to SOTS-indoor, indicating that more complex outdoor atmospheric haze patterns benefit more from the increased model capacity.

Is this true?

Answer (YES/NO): NO